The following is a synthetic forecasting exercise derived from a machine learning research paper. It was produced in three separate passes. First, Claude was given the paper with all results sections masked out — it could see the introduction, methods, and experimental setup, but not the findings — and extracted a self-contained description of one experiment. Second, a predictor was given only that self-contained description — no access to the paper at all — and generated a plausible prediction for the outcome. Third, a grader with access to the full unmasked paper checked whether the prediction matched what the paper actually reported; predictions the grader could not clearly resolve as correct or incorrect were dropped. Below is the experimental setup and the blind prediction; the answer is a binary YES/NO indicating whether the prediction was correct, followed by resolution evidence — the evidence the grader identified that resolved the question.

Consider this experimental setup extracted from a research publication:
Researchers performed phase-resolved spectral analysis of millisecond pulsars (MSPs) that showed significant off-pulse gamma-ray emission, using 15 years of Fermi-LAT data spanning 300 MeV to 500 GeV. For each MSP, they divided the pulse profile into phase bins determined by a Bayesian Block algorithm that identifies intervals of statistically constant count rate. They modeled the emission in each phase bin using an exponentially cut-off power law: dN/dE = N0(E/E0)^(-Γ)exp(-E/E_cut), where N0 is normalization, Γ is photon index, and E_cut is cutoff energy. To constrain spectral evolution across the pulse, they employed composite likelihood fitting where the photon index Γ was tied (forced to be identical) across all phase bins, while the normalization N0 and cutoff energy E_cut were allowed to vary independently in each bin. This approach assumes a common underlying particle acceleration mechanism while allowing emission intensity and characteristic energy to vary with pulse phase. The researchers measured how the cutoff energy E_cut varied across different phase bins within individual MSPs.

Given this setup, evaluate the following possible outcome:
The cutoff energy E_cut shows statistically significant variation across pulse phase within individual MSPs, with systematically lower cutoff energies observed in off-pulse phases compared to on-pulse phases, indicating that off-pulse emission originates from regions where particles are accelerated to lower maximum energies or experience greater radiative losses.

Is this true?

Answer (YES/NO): YES